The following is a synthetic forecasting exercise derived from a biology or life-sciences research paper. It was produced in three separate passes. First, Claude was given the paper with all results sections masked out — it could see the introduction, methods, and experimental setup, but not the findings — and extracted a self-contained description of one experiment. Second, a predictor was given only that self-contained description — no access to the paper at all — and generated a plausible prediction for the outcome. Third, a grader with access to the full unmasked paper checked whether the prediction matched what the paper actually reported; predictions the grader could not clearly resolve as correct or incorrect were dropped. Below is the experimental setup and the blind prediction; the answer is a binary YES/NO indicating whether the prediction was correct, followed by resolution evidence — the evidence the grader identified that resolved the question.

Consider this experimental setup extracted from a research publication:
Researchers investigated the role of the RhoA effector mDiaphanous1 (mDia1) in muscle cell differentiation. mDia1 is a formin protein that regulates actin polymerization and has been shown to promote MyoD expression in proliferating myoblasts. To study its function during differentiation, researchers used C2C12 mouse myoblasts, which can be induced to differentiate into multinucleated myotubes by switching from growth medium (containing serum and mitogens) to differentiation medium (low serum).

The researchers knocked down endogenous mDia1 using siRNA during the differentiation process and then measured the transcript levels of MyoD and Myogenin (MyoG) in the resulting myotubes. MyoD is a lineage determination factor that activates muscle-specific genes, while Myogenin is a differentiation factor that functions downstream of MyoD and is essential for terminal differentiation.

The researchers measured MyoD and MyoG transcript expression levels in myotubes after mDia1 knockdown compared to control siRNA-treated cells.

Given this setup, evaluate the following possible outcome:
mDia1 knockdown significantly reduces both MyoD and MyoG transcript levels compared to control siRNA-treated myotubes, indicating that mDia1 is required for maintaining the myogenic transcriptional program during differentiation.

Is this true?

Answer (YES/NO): NO